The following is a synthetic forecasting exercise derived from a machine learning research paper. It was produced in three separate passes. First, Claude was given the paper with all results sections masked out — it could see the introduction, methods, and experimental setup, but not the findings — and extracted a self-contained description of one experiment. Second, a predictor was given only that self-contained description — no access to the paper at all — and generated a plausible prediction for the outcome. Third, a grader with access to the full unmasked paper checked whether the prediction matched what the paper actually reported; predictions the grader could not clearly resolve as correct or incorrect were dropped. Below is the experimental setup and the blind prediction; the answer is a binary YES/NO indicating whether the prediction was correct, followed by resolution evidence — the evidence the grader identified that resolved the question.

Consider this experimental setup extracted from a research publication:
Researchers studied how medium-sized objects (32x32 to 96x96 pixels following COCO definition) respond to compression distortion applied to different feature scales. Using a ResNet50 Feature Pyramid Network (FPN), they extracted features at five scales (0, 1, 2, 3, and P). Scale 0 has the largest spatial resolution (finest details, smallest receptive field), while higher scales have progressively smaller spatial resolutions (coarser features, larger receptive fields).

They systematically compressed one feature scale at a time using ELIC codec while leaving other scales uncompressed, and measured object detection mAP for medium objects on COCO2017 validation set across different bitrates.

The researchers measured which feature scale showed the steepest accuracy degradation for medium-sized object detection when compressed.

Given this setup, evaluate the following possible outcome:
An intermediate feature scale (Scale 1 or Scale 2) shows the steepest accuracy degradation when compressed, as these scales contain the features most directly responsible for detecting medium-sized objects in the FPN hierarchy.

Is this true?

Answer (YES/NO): YES